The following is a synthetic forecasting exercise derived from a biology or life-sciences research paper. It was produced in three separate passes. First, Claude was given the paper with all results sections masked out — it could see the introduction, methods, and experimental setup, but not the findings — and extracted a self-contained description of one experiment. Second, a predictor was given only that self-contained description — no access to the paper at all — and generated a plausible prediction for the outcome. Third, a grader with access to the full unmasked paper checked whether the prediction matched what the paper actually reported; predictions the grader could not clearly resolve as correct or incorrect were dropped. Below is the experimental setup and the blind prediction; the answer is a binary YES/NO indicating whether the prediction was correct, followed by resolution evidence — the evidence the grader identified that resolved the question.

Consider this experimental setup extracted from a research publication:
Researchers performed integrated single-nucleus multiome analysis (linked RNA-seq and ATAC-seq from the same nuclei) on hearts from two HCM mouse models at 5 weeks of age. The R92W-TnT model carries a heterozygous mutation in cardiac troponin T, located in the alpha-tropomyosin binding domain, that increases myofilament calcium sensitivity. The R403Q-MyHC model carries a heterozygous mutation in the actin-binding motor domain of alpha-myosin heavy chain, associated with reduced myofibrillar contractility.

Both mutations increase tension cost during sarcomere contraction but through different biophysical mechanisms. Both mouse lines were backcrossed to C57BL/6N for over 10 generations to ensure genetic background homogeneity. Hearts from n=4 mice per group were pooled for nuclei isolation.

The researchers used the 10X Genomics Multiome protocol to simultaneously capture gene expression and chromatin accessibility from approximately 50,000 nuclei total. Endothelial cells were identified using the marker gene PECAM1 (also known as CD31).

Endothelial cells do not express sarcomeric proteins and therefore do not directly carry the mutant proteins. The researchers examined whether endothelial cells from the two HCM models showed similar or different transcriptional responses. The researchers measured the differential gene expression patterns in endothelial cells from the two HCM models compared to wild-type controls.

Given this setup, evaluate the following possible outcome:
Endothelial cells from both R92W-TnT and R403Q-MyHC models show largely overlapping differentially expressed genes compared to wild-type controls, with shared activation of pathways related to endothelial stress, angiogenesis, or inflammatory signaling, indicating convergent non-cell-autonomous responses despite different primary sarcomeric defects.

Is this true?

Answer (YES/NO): NO